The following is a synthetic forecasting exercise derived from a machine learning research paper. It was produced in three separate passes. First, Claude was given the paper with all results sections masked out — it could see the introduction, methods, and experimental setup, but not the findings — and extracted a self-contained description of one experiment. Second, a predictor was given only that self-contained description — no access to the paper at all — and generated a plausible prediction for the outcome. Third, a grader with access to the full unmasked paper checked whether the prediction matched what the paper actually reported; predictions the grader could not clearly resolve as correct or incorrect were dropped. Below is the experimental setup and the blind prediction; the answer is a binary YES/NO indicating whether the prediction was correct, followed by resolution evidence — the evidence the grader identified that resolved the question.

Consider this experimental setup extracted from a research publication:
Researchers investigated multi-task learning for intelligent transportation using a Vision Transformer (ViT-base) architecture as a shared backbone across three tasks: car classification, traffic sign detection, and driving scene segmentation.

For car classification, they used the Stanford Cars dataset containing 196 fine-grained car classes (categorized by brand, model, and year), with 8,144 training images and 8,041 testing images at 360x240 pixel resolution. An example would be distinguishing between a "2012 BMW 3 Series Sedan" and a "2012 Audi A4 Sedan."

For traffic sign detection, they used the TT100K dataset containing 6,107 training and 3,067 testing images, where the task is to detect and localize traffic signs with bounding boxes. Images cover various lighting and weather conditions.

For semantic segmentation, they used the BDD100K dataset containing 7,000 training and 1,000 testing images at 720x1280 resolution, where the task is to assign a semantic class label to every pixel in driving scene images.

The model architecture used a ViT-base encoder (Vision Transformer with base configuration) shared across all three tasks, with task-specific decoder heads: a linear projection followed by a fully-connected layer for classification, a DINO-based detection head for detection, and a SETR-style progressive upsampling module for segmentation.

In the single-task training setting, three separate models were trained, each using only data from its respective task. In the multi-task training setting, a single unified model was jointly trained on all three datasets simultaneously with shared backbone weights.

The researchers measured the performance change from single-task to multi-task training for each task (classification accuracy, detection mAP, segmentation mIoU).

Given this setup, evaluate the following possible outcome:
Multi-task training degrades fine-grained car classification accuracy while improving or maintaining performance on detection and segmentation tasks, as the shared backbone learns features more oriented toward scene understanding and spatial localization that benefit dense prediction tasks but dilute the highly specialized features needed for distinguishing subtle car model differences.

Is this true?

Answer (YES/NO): NO